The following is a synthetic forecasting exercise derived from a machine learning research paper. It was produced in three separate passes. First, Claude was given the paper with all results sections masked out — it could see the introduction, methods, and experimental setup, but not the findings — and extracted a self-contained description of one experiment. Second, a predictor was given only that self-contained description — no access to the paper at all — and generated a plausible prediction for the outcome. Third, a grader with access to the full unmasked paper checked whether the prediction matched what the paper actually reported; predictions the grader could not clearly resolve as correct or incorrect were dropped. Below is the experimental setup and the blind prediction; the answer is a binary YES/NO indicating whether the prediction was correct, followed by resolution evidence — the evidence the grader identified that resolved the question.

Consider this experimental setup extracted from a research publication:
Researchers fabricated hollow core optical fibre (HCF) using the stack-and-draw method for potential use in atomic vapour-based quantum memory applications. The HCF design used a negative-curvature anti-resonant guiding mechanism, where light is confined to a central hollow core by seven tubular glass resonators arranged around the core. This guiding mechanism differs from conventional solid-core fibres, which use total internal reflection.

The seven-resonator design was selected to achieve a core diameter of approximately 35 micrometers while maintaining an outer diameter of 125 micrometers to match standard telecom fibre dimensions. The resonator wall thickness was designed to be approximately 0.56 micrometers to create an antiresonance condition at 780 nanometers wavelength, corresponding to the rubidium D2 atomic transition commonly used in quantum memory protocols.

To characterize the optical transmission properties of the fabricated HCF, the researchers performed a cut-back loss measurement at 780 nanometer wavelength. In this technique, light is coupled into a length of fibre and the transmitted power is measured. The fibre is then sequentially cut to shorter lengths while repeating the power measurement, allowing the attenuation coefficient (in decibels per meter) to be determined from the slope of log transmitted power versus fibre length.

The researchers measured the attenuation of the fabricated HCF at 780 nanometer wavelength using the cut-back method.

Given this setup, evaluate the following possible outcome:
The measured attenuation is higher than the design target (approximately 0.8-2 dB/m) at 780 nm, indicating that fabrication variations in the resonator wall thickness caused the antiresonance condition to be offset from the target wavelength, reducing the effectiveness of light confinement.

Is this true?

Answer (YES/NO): NO